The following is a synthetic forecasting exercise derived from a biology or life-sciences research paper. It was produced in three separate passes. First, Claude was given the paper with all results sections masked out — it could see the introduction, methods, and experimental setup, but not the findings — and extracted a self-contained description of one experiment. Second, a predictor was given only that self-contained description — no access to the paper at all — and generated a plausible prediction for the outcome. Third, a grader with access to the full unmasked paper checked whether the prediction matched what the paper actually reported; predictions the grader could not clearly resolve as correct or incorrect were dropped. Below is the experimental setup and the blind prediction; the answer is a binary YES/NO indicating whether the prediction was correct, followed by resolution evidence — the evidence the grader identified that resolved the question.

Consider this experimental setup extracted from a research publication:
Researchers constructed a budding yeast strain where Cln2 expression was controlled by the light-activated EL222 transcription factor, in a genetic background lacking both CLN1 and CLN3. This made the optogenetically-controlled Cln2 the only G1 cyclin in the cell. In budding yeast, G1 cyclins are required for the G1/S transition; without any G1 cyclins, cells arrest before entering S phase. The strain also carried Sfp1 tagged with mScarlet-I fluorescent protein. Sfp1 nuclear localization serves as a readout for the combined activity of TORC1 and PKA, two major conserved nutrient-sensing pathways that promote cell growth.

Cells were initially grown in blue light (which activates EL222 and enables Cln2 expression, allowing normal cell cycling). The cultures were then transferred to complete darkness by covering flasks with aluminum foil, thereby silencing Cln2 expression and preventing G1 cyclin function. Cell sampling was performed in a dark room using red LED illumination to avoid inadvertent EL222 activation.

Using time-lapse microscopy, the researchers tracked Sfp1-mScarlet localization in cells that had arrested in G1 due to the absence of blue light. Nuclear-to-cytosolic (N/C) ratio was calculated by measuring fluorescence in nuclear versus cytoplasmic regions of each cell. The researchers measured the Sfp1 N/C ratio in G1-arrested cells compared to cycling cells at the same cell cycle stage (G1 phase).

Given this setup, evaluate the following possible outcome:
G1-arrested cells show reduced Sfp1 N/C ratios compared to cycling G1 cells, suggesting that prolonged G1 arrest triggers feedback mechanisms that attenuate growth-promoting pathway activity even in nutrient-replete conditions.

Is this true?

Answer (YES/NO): NO